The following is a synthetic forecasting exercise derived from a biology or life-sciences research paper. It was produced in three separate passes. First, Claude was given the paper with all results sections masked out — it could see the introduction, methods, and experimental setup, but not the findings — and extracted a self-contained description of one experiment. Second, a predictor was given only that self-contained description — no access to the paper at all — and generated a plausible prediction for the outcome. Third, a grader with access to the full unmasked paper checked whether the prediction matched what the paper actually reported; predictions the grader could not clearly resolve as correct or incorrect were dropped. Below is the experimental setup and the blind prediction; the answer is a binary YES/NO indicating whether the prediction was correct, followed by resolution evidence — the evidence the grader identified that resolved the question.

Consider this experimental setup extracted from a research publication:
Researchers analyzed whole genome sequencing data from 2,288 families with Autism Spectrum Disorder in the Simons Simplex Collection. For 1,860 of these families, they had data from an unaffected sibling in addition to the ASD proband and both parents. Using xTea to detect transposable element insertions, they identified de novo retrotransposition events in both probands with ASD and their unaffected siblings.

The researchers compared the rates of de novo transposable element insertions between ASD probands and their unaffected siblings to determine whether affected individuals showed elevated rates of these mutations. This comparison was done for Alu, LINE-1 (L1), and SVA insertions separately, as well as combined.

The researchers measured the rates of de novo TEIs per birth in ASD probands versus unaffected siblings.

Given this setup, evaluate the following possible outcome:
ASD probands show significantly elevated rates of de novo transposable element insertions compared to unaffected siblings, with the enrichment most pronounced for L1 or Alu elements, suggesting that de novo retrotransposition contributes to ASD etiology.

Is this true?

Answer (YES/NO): NO